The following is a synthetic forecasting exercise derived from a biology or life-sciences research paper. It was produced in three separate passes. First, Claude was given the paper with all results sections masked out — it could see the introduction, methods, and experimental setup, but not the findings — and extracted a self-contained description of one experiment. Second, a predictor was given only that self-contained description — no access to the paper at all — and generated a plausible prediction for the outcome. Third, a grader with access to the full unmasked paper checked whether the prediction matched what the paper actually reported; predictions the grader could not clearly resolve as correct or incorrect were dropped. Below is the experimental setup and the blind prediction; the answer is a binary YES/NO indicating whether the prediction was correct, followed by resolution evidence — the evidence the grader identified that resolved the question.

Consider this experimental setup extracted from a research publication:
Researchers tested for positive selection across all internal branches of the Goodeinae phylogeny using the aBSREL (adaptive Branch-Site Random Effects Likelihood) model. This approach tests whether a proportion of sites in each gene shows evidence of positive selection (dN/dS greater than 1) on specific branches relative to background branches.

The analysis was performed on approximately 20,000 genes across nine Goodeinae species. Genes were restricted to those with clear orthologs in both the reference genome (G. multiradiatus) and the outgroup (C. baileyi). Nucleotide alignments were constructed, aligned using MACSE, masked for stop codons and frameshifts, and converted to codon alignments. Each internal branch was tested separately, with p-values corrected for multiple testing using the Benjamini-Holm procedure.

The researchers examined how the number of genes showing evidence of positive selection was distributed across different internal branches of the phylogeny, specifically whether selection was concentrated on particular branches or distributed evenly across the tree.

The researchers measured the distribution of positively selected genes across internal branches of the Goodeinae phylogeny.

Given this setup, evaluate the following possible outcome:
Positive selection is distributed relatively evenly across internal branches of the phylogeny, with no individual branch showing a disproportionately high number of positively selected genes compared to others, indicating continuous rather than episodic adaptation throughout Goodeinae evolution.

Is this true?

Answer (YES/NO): NO